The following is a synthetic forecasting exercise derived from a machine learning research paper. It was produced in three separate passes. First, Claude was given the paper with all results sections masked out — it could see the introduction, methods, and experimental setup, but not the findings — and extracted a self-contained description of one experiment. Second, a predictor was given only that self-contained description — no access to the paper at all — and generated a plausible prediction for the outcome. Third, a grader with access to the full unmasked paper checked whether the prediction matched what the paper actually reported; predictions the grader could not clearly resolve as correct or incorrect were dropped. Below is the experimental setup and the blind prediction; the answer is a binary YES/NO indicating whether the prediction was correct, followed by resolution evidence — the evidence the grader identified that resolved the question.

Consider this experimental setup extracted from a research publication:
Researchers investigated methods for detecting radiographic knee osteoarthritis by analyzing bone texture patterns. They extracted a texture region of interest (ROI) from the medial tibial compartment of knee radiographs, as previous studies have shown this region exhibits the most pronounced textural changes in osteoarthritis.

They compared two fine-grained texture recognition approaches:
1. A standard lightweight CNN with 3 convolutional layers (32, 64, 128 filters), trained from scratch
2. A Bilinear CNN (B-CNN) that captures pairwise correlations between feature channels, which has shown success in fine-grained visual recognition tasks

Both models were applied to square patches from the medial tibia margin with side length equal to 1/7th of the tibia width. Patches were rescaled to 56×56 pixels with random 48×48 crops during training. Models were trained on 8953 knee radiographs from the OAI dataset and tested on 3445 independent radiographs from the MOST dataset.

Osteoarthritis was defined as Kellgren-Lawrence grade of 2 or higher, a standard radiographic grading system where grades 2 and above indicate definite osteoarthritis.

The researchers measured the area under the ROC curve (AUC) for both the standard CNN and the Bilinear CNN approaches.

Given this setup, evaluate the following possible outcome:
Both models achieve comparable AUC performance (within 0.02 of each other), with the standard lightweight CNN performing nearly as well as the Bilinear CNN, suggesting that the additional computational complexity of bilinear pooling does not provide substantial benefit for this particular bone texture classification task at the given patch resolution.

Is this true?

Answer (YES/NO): NO